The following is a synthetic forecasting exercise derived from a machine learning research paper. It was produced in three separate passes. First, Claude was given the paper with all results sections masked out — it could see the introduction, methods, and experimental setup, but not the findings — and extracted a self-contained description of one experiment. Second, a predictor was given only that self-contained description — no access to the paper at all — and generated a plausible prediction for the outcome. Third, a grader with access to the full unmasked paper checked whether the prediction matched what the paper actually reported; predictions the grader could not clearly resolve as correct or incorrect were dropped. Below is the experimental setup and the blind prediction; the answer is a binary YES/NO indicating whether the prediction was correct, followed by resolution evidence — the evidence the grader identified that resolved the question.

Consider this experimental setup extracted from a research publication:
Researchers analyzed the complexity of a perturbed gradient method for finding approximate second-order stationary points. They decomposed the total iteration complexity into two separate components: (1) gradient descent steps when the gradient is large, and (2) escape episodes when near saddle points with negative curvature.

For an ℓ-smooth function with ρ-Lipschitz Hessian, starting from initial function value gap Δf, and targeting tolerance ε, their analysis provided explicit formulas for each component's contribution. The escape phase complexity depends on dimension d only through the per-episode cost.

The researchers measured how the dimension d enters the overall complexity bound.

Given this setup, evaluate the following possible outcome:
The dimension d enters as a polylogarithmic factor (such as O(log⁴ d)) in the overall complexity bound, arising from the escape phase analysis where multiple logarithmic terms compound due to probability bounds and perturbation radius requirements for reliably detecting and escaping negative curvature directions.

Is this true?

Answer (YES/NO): NO